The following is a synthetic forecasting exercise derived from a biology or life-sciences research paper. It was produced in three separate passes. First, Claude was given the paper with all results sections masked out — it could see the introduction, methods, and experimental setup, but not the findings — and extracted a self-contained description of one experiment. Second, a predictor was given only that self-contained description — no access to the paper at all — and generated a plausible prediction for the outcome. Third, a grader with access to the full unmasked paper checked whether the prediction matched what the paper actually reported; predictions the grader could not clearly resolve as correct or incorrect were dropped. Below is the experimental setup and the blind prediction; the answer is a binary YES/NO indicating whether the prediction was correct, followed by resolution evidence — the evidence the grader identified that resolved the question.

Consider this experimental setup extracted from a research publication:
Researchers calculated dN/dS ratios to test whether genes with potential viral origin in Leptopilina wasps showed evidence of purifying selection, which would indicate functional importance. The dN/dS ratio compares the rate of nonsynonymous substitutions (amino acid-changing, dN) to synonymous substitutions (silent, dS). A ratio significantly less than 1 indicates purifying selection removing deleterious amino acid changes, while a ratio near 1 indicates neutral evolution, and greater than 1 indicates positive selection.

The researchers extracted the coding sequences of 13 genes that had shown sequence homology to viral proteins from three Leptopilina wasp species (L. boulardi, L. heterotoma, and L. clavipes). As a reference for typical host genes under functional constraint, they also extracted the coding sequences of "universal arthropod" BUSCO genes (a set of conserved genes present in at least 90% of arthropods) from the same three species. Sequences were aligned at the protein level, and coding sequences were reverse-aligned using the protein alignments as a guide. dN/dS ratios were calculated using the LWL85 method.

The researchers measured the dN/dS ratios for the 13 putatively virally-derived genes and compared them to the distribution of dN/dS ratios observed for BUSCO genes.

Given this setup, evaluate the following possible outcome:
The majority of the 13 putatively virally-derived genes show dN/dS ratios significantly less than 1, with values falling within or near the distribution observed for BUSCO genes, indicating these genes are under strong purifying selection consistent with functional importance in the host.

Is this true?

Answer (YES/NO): YES